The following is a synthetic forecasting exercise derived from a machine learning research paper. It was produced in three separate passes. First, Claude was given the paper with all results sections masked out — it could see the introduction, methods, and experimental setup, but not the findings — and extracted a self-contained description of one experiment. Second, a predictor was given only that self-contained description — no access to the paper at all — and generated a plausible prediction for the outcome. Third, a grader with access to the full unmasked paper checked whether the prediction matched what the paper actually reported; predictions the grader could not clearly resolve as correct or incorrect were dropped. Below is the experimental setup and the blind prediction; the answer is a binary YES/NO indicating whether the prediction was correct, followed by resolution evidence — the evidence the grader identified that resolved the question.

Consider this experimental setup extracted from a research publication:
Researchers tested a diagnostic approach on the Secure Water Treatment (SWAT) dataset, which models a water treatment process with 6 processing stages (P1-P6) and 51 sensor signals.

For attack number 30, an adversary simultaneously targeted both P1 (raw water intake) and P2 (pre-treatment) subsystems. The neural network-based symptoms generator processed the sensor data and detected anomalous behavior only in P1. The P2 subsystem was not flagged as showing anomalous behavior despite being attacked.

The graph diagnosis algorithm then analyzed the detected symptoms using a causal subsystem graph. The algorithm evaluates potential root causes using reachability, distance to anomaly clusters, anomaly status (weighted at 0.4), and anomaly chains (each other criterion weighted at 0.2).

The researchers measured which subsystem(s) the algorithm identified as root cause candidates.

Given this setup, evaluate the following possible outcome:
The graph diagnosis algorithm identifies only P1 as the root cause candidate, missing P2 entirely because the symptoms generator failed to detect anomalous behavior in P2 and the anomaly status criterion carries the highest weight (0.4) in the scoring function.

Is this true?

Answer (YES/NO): YES